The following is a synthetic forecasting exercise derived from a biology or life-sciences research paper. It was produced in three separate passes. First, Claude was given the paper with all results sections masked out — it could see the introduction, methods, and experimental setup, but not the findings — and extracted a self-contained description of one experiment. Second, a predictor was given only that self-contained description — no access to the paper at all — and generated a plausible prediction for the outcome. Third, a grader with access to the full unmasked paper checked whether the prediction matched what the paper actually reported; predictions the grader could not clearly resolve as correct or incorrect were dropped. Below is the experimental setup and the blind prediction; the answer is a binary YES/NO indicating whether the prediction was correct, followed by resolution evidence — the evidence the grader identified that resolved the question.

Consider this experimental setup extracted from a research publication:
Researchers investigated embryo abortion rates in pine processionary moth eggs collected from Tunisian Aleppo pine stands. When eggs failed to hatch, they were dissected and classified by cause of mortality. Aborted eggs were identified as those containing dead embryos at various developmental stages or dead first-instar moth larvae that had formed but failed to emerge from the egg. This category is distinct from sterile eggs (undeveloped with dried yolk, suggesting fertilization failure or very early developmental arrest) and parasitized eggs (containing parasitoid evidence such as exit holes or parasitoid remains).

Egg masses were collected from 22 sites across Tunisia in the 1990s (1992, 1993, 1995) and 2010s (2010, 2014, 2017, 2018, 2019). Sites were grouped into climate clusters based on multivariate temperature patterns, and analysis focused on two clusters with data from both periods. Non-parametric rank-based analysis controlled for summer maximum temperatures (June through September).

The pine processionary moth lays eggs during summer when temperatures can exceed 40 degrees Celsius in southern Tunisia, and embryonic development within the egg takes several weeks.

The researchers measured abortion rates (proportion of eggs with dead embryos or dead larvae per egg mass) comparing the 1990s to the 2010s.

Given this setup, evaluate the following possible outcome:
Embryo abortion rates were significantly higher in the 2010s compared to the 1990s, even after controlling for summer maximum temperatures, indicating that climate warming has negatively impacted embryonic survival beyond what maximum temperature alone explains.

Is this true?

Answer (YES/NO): YES